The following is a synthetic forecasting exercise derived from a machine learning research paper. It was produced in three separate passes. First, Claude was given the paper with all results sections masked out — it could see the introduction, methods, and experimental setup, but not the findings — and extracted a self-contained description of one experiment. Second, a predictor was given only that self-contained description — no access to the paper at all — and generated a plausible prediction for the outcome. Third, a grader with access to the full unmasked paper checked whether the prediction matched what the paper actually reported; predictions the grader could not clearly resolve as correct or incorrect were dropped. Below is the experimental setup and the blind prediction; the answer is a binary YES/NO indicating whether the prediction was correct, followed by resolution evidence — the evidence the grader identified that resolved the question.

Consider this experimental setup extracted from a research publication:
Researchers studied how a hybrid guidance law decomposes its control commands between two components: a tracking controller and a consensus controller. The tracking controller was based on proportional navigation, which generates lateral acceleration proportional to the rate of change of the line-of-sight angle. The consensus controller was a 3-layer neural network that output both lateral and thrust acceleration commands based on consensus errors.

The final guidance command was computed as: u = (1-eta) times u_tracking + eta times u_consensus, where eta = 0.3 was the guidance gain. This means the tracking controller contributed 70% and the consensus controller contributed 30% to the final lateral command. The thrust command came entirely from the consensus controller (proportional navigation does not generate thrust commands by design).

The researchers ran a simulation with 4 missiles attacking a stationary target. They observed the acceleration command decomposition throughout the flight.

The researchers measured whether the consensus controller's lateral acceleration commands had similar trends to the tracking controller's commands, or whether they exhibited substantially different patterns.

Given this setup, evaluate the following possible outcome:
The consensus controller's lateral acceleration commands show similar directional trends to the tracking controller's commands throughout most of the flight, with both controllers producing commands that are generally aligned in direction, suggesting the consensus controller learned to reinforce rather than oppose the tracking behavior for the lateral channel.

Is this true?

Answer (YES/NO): YES